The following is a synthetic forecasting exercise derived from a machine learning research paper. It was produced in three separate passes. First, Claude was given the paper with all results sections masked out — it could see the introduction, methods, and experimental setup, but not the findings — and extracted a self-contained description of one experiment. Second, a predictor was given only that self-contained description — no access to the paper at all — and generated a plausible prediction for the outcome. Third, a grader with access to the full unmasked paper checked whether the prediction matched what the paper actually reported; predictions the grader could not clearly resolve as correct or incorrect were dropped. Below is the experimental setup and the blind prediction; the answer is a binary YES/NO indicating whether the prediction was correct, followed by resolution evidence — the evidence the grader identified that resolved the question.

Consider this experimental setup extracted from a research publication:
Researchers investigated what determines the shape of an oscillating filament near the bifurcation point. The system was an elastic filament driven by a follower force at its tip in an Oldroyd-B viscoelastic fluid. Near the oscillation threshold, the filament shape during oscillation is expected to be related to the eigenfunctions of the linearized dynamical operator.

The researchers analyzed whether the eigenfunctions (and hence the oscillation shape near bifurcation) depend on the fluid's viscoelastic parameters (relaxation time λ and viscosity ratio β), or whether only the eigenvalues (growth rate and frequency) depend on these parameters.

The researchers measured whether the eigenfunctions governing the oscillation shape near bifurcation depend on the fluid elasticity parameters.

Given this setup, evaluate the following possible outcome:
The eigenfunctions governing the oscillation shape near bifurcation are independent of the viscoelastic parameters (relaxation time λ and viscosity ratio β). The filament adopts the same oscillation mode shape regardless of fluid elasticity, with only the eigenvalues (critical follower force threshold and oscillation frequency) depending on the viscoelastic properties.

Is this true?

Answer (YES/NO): YES